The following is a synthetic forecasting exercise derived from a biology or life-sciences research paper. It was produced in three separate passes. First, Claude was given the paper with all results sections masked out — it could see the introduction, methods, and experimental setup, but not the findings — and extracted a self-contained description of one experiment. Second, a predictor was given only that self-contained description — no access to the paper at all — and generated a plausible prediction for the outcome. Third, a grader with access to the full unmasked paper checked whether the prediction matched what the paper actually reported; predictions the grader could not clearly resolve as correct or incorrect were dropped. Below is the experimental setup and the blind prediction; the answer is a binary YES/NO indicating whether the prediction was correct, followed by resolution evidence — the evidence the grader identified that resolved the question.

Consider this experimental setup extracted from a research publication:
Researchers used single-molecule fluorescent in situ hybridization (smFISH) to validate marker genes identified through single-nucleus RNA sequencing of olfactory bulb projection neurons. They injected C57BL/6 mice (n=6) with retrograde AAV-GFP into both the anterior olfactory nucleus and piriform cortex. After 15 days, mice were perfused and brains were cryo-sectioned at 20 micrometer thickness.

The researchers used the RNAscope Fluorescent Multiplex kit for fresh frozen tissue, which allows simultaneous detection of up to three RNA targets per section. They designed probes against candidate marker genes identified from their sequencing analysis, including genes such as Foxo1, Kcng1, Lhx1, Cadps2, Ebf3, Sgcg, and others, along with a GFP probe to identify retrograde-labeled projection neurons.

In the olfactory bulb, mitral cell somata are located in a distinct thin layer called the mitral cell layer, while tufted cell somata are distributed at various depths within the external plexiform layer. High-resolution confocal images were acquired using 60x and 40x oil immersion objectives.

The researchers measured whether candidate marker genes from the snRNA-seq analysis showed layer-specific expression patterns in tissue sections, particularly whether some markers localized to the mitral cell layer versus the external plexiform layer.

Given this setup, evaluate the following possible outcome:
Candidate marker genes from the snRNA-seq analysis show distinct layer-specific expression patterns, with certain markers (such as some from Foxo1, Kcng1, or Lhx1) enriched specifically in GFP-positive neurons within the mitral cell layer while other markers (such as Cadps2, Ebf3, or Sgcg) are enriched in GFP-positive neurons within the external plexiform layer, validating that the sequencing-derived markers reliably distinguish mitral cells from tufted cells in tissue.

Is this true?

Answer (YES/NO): NO